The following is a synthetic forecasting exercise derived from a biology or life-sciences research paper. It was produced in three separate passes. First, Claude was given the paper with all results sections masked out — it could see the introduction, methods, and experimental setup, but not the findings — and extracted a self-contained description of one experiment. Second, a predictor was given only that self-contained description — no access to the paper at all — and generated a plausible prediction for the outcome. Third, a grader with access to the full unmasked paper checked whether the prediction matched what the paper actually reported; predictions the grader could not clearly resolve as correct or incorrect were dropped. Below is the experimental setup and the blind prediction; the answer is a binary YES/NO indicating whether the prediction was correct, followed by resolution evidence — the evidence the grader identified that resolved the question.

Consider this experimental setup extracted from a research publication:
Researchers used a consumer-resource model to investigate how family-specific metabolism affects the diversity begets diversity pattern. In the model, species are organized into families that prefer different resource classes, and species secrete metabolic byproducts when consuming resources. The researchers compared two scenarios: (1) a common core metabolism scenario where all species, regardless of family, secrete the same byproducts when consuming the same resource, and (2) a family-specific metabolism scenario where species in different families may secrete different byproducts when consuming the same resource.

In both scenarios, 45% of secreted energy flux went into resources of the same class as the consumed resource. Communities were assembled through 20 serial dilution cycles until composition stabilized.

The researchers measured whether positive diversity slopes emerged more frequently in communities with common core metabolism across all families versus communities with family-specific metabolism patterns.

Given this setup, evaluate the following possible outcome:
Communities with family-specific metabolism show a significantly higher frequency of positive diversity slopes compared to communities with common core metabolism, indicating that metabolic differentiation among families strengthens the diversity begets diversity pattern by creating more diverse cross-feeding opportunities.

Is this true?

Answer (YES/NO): YES